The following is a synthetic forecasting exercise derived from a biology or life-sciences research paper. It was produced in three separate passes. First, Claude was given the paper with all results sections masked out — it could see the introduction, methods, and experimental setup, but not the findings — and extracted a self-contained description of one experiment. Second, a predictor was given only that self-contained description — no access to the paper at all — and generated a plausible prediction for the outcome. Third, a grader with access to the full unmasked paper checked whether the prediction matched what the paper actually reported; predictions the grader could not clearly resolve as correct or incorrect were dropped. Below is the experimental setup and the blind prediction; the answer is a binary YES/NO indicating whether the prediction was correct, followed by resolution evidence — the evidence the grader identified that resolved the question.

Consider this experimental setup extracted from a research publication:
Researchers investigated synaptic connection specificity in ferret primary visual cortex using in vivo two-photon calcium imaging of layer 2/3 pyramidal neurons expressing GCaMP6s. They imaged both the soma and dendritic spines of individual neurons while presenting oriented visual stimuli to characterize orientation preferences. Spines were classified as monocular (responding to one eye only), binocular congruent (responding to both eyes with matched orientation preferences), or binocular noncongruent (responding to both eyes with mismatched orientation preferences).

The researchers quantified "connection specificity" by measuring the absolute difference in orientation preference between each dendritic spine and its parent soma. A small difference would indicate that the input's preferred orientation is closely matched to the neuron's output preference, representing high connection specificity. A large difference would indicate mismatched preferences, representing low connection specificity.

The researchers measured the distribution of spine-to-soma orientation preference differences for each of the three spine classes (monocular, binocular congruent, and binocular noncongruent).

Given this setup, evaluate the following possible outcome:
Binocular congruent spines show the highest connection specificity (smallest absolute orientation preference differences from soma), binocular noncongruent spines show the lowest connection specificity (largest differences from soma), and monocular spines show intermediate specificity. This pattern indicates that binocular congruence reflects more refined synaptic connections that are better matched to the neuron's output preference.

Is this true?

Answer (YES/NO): NO